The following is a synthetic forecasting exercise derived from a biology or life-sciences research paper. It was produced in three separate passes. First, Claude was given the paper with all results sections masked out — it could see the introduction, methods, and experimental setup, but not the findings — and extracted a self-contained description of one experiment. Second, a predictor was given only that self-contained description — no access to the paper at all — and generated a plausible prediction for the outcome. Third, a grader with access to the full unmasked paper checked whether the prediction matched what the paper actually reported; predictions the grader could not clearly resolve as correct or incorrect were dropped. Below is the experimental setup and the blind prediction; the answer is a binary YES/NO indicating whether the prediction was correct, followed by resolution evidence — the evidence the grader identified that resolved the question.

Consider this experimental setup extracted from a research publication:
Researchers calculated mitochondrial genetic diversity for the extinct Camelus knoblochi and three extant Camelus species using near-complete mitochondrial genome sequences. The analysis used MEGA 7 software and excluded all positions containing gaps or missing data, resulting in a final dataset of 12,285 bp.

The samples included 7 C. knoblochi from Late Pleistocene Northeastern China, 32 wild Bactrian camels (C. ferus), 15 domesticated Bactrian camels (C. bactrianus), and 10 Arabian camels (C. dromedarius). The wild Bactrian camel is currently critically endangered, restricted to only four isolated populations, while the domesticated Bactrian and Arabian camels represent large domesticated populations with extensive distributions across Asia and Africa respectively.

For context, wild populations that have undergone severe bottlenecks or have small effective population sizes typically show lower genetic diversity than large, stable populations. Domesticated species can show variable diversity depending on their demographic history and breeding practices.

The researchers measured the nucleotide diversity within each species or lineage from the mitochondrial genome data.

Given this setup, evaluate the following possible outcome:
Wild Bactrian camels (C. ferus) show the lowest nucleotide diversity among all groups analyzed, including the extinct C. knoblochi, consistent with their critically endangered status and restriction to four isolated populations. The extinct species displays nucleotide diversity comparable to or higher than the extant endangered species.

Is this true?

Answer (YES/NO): YES